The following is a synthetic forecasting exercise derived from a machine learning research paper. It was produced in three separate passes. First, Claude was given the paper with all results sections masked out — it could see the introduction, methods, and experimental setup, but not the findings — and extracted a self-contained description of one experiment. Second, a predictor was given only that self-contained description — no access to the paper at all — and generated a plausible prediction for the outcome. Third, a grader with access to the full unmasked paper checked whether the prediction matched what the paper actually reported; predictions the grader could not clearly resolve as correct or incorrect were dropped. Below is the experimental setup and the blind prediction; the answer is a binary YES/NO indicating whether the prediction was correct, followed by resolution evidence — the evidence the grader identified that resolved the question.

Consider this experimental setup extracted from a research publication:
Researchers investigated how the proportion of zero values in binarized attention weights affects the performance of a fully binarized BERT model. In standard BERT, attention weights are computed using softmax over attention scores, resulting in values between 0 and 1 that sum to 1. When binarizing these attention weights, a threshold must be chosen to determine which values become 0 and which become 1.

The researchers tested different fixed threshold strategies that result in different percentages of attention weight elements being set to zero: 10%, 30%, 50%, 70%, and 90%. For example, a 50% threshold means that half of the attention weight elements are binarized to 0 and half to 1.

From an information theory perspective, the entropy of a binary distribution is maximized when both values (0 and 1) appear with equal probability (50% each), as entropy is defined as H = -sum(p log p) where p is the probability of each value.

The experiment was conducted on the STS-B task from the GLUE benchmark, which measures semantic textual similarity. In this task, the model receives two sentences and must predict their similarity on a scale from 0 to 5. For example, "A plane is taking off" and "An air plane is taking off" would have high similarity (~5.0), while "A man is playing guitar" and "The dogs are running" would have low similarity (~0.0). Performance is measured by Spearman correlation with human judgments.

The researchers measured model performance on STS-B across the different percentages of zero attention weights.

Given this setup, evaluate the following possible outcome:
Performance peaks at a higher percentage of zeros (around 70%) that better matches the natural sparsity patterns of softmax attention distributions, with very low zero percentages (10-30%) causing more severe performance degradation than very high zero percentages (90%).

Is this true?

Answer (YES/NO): NO